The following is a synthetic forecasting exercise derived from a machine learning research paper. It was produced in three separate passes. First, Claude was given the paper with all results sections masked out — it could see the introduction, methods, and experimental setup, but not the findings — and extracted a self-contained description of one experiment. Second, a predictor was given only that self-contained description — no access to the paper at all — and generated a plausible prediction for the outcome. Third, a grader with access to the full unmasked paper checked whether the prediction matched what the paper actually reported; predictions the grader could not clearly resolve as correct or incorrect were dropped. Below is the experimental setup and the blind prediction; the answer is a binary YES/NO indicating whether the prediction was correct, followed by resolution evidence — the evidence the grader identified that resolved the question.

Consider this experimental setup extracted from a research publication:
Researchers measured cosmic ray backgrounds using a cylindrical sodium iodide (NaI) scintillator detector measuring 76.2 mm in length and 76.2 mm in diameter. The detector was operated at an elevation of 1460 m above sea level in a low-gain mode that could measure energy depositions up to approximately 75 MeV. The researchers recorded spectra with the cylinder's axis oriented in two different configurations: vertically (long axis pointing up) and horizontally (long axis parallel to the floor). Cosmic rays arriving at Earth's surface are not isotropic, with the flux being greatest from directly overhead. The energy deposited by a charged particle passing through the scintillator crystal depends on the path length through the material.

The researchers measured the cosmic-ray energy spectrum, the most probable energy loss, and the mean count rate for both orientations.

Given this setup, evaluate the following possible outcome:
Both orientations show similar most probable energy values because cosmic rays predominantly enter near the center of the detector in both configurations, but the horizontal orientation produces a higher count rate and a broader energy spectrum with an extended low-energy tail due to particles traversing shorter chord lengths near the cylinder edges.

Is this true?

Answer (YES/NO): NO